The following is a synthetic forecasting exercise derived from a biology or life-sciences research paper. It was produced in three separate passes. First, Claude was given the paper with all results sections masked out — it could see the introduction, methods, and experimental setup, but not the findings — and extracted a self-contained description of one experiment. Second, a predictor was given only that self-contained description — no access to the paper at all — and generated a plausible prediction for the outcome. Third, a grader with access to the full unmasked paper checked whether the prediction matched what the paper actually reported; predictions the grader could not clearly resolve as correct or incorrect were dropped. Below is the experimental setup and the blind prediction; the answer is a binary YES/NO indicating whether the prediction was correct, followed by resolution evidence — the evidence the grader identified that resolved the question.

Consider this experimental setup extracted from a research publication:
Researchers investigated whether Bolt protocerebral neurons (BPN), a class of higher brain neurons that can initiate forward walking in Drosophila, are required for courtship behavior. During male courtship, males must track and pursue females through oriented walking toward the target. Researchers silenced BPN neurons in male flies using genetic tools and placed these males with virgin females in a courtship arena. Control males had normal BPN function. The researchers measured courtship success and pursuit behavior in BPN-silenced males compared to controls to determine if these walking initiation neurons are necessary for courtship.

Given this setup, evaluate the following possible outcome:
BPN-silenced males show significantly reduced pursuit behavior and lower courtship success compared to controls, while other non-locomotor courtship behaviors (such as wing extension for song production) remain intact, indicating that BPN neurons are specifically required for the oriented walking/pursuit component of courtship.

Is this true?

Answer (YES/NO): NO